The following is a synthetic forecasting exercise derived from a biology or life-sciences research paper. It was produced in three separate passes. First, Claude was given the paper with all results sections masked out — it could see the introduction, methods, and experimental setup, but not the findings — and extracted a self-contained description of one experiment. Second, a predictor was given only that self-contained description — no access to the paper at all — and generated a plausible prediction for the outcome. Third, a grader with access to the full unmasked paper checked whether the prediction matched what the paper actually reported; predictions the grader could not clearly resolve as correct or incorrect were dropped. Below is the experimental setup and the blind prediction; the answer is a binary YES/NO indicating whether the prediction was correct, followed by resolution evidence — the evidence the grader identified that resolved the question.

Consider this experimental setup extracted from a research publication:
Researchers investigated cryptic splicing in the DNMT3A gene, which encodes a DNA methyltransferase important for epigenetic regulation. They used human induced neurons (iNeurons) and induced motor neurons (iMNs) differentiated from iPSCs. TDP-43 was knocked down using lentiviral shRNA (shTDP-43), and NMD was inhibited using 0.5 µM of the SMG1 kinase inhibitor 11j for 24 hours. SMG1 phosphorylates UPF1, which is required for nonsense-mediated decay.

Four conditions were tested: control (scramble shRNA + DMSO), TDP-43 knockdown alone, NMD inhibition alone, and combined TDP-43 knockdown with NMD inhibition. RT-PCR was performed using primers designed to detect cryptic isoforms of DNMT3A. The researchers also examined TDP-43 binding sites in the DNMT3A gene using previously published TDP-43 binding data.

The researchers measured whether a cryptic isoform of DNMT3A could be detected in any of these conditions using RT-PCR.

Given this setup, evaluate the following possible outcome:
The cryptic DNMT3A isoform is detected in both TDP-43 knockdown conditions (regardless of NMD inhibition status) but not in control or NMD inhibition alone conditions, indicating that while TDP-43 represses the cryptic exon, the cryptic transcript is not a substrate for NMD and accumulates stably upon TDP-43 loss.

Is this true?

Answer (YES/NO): NO